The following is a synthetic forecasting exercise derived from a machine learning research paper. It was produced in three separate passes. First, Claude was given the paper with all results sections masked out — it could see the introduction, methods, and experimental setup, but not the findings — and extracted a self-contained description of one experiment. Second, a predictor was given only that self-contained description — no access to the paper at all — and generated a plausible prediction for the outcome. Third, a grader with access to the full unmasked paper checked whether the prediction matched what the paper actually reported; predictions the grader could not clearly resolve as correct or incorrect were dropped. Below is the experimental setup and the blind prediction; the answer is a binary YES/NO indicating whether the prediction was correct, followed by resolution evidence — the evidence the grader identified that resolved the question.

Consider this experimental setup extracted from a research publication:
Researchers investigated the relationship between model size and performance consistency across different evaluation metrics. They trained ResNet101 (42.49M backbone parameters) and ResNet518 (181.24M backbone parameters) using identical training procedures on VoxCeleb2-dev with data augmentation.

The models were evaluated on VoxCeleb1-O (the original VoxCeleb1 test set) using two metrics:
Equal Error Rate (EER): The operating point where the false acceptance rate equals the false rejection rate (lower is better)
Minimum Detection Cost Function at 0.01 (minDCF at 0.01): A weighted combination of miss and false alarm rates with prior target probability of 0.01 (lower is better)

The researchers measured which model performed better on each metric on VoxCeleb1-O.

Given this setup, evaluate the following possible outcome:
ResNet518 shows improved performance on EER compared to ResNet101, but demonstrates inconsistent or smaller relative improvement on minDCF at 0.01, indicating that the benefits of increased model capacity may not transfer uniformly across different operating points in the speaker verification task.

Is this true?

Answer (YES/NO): YES